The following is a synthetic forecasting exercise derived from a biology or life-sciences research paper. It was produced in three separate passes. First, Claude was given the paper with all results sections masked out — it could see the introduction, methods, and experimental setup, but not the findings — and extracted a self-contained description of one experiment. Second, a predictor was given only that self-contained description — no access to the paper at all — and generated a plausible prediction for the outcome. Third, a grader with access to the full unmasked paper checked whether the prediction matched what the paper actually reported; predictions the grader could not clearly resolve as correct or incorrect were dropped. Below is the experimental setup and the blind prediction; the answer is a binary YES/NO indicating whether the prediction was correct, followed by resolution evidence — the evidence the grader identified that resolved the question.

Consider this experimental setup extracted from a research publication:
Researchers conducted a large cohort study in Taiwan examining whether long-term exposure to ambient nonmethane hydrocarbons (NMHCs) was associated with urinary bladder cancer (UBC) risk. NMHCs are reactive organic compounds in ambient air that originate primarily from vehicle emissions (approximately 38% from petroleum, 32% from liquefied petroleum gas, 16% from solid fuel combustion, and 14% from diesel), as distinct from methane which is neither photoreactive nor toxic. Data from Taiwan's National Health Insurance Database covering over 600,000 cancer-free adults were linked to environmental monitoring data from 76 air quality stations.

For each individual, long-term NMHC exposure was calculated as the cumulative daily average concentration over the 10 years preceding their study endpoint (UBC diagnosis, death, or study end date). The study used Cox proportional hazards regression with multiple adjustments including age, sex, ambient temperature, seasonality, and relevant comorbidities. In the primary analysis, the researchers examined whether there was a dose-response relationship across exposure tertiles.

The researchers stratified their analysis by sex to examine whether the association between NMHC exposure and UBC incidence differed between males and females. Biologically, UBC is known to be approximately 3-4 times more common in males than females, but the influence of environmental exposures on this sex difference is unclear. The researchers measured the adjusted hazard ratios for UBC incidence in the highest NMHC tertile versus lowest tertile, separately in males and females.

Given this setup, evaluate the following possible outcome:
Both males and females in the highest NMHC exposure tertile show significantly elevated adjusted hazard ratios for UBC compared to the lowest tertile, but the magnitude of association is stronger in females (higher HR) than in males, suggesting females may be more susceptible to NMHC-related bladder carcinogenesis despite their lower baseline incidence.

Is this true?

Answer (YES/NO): NO